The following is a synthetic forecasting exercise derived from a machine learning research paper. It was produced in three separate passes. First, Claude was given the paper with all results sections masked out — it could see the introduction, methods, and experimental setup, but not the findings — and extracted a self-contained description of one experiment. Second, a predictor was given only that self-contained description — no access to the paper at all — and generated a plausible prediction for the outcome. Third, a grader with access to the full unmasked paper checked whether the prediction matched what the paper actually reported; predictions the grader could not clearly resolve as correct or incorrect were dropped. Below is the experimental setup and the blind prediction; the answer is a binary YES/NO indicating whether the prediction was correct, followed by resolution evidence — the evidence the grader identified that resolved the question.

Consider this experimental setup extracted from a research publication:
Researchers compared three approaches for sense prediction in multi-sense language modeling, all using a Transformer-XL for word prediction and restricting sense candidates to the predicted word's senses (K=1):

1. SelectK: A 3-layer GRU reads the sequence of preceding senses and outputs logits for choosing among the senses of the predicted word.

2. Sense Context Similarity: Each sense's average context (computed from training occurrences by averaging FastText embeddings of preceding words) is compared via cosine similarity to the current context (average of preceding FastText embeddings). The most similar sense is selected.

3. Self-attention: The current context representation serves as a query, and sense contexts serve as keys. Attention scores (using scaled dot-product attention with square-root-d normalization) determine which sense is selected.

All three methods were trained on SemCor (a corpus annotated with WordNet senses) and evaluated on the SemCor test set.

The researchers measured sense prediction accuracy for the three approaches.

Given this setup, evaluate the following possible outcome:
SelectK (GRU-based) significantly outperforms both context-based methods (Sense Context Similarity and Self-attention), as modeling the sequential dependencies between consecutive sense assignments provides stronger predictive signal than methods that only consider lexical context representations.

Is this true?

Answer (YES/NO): NO